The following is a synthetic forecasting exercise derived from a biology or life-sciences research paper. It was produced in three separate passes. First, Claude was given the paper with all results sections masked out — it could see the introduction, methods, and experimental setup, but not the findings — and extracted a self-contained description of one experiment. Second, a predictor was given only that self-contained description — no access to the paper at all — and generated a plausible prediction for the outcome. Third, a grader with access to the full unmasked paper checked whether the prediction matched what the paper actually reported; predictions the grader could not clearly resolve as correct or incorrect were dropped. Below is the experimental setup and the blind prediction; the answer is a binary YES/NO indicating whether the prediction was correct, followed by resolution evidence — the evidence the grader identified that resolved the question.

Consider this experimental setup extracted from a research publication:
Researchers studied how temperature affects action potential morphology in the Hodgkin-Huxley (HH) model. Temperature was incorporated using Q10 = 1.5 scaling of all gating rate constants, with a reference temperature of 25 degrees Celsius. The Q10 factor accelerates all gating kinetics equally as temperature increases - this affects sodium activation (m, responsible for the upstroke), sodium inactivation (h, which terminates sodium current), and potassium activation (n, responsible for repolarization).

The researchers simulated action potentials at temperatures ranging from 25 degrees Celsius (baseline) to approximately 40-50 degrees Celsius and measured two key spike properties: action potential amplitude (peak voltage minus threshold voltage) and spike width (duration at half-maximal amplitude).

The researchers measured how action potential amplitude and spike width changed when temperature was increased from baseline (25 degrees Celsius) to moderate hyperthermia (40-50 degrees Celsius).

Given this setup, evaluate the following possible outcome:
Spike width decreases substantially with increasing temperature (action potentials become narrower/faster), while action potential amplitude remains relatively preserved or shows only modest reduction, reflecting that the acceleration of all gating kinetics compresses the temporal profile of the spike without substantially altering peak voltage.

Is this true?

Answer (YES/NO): NO